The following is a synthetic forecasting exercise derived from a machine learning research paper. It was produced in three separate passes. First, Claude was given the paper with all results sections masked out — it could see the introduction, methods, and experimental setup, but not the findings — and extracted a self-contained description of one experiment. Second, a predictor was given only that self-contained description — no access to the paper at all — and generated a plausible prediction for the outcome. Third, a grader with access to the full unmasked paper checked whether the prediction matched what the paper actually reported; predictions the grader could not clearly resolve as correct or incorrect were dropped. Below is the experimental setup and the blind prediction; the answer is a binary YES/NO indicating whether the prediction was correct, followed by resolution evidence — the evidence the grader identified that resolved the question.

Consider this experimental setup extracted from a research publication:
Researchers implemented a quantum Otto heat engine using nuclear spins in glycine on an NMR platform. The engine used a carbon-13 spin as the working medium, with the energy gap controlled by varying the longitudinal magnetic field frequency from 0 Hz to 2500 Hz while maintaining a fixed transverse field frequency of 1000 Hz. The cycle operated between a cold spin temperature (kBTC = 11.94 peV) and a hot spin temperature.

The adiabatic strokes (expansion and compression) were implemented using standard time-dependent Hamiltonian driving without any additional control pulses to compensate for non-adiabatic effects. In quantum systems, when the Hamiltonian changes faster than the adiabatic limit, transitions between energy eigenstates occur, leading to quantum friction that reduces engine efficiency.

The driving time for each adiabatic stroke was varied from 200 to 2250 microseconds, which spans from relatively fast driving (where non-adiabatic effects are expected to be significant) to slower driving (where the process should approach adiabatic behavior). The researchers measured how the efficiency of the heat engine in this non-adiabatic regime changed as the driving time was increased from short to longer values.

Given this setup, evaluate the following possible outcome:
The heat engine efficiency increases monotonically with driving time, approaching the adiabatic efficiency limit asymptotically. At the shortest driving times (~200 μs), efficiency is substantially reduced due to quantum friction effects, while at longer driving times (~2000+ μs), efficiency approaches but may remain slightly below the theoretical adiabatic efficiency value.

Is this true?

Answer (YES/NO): YES